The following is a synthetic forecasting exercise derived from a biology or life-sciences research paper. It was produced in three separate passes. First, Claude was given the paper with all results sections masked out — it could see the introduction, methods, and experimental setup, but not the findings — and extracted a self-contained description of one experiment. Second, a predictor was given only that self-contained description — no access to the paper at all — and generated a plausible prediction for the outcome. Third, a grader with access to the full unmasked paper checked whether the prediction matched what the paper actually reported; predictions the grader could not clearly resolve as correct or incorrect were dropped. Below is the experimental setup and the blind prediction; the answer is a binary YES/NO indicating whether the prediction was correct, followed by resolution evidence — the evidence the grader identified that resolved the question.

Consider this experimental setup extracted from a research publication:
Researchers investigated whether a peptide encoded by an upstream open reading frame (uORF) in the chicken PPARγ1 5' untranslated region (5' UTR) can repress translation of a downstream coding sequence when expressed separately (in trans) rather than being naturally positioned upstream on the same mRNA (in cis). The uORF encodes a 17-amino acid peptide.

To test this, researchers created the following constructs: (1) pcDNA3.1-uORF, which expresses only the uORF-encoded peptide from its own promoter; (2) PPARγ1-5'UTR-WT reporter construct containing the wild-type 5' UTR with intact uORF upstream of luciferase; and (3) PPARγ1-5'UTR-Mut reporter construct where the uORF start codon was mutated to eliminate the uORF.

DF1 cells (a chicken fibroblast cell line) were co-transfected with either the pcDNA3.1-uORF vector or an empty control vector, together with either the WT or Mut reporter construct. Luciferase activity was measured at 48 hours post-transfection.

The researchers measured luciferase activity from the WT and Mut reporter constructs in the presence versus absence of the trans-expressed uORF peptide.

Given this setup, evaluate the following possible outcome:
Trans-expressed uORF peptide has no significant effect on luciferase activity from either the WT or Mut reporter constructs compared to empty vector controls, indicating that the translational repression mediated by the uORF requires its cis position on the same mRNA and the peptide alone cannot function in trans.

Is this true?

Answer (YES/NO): NO